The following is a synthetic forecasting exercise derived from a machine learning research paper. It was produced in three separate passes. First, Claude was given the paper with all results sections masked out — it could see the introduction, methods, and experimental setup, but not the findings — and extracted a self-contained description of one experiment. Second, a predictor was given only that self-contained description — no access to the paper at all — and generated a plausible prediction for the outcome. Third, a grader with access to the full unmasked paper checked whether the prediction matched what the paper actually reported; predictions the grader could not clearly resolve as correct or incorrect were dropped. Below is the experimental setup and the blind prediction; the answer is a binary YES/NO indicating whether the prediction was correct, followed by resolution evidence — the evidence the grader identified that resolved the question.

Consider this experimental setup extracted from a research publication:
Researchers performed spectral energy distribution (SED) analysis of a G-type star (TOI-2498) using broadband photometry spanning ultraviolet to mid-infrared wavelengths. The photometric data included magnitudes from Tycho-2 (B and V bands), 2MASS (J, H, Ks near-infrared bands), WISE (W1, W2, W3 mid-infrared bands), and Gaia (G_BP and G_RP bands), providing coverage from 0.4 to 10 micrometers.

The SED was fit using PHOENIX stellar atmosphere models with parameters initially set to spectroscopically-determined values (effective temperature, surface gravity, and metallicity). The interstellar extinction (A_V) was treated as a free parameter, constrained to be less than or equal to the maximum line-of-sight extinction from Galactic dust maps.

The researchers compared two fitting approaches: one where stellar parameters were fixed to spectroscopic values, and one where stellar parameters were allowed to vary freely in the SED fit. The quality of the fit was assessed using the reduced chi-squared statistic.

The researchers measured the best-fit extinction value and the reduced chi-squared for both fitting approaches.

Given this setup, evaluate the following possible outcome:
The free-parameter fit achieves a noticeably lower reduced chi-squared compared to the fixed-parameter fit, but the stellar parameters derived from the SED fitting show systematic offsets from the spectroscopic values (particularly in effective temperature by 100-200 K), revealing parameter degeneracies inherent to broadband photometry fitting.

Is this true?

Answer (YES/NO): NO